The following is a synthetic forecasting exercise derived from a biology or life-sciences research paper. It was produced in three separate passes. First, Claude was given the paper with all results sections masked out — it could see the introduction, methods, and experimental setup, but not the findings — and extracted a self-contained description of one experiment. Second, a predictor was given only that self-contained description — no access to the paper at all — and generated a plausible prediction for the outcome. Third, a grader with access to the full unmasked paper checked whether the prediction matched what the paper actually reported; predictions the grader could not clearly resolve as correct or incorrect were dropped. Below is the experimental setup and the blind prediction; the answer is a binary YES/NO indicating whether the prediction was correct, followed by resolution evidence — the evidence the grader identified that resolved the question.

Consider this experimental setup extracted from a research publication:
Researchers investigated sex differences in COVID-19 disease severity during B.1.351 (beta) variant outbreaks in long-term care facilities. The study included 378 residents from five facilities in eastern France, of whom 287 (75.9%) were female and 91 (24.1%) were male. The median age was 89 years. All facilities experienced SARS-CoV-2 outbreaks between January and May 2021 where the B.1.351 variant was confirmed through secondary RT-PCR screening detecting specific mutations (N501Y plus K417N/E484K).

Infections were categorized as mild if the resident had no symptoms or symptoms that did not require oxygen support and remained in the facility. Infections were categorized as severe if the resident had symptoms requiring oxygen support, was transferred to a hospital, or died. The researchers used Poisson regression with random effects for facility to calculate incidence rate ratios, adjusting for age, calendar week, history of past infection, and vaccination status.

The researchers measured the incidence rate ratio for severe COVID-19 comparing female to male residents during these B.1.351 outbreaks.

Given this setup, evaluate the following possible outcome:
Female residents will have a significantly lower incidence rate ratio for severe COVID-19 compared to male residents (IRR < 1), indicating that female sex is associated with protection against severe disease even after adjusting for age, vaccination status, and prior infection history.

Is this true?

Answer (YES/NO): YES